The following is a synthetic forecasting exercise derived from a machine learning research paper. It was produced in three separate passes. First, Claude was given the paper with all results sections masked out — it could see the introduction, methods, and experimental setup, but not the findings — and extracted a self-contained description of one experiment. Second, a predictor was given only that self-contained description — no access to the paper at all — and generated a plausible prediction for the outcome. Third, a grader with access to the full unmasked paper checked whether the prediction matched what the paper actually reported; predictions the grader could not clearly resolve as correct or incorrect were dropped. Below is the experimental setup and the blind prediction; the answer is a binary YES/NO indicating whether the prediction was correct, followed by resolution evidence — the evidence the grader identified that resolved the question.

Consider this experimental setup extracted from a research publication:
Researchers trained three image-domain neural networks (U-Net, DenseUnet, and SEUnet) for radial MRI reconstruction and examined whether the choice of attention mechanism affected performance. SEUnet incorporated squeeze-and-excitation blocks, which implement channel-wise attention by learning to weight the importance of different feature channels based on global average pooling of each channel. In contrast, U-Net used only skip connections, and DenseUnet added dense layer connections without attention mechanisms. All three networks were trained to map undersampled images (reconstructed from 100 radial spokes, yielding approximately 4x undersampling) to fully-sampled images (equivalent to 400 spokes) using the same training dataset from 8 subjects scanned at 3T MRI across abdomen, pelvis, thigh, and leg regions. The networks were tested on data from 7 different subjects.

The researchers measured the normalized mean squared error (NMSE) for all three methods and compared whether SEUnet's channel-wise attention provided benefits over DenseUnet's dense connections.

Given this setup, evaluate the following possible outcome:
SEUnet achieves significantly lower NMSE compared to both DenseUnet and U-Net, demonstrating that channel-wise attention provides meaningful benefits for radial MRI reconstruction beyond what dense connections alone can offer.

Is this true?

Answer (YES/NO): NO